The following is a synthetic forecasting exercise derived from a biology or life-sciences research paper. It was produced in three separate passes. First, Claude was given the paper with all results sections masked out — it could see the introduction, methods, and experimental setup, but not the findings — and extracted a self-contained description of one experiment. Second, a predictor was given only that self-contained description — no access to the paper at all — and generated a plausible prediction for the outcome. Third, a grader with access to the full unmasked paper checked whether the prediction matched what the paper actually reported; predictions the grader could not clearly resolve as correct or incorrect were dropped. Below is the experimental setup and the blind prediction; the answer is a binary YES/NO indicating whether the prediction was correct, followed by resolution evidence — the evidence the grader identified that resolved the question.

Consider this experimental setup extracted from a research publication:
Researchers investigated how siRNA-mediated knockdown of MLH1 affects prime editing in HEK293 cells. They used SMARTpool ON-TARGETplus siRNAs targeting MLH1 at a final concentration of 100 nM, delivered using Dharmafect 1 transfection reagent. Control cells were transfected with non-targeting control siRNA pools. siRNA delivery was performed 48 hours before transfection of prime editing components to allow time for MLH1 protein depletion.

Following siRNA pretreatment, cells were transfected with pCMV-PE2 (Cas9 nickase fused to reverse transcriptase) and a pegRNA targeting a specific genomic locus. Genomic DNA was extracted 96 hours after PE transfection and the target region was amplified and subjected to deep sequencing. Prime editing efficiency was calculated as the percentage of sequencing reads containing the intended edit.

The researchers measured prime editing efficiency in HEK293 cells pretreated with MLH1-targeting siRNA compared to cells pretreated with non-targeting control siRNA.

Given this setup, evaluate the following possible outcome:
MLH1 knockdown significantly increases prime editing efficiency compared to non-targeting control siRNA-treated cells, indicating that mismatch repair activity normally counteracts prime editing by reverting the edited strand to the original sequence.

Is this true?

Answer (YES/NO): YES